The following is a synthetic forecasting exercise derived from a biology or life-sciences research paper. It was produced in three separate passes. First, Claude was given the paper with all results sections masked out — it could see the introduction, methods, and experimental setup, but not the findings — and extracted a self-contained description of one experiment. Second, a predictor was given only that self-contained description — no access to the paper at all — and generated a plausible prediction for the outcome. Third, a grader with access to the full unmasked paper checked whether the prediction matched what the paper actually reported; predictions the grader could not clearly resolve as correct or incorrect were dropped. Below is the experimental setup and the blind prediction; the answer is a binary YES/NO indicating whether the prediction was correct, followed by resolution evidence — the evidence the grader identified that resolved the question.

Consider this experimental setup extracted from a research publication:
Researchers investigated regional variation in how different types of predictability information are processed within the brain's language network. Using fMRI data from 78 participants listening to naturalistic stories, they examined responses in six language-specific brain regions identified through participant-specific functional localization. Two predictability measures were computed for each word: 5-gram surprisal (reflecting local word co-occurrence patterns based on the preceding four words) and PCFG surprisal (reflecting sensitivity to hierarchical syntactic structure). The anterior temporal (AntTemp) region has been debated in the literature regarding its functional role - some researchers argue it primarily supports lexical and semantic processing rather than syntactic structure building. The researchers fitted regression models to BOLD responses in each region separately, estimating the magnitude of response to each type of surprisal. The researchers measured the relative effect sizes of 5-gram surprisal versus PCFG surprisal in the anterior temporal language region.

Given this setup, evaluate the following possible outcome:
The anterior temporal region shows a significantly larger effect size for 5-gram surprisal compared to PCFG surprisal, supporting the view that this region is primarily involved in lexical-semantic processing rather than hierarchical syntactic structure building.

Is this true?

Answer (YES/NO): YES